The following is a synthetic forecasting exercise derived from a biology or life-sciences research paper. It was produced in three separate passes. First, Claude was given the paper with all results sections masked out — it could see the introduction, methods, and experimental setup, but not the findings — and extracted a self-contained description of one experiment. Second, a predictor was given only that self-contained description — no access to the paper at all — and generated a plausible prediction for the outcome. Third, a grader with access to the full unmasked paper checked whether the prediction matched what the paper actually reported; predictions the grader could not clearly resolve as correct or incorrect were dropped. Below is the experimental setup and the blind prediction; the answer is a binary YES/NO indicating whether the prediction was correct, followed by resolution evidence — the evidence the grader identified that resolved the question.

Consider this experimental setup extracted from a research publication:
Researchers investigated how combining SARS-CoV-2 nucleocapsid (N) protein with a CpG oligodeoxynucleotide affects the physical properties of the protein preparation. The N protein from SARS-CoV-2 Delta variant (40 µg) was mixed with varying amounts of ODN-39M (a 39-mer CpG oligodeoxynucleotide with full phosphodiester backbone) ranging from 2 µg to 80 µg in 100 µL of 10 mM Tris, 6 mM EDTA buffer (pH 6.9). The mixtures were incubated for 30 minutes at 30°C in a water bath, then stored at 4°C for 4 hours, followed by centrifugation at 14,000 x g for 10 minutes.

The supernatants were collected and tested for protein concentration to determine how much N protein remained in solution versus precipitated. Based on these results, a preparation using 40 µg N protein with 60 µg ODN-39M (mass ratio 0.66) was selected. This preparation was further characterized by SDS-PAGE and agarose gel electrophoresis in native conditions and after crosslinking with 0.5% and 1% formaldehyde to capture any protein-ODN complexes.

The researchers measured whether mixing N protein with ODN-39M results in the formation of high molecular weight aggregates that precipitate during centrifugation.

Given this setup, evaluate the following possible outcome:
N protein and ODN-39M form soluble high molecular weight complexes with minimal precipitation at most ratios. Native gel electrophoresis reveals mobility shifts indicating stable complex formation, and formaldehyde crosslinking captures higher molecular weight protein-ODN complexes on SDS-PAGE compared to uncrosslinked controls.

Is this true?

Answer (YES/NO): NO